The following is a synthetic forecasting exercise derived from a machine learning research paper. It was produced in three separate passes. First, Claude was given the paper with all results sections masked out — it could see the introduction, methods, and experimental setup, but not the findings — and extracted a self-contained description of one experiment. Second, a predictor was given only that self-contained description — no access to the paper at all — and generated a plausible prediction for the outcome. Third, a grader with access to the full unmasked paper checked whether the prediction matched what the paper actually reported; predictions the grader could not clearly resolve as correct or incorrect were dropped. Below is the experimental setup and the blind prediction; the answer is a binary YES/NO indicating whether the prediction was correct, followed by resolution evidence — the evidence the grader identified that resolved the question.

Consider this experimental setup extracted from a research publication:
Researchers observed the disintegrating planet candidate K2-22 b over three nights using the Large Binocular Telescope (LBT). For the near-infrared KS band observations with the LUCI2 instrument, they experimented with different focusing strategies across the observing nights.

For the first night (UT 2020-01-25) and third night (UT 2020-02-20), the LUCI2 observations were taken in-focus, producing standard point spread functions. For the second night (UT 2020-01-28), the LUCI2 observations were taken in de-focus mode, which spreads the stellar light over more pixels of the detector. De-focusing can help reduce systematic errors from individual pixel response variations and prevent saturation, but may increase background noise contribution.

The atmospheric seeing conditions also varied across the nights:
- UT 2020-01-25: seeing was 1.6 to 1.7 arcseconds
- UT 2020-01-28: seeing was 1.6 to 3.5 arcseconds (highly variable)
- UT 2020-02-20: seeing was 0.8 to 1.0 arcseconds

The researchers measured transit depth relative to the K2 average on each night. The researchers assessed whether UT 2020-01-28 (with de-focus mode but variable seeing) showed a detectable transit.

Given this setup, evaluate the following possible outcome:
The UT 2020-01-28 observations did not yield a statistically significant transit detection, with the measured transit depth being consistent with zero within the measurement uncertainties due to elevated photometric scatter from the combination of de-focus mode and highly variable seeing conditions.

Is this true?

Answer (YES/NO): NO